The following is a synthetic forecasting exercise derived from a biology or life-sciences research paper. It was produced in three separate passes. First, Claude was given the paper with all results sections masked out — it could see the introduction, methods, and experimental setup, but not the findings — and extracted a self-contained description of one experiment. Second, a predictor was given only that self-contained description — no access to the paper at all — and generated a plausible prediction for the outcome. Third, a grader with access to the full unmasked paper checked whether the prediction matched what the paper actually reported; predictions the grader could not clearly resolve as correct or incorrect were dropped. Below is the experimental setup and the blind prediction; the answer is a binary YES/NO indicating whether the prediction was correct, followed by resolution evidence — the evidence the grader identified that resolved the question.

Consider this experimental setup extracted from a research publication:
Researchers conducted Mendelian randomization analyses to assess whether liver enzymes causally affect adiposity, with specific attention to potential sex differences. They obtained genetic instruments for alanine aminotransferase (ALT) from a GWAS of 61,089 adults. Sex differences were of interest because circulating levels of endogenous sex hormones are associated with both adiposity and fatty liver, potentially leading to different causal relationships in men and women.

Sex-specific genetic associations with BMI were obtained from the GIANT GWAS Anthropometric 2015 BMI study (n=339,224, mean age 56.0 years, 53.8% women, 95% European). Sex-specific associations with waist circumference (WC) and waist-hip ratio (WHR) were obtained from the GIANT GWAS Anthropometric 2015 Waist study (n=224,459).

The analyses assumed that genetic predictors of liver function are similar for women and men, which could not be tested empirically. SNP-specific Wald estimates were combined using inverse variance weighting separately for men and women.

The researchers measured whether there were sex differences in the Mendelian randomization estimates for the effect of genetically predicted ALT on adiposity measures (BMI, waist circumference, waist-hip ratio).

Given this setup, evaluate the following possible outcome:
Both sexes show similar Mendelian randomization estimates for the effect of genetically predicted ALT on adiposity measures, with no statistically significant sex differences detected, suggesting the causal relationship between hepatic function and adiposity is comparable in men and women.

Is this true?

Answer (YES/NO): NO